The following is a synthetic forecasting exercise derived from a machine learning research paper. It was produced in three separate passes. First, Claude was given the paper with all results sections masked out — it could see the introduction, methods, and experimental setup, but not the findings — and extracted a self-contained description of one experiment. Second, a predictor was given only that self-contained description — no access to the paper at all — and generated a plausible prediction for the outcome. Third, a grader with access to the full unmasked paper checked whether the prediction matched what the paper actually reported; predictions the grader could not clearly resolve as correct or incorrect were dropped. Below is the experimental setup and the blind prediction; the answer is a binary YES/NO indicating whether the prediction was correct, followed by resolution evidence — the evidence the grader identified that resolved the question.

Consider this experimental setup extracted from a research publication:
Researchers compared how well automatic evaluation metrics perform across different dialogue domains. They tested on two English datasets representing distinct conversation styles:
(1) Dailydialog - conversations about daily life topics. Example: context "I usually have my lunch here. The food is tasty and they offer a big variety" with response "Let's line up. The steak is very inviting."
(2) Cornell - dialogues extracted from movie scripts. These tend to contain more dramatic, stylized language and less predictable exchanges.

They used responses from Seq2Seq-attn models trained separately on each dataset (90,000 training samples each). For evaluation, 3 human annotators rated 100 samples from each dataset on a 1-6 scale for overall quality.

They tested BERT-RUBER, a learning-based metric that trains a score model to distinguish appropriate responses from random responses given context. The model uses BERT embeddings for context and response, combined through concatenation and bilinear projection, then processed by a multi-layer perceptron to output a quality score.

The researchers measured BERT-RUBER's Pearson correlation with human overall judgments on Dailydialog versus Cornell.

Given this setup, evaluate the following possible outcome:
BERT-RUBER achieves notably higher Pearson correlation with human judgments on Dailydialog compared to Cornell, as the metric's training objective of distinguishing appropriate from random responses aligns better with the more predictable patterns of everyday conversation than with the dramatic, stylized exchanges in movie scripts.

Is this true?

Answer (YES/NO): YES